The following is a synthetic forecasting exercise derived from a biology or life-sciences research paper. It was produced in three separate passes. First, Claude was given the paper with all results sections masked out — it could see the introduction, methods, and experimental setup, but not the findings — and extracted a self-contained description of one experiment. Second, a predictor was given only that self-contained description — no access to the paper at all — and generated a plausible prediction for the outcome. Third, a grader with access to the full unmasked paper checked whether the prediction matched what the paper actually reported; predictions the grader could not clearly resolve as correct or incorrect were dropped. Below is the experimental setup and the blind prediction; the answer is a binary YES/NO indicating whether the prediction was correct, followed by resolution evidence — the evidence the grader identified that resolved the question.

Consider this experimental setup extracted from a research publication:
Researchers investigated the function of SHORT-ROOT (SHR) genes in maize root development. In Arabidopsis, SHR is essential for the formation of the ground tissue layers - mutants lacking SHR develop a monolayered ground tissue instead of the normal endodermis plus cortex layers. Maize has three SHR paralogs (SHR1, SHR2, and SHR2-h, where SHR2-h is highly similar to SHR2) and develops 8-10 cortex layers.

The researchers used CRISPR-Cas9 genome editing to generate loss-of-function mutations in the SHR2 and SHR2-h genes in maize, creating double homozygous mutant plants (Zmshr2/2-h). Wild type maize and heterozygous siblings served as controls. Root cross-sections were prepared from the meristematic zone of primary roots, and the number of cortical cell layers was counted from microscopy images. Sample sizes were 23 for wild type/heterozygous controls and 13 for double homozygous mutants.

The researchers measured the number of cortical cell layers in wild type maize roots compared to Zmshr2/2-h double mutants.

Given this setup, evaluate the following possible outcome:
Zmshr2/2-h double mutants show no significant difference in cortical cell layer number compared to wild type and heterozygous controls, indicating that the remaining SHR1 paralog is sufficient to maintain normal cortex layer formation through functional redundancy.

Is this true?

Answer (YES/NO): NO